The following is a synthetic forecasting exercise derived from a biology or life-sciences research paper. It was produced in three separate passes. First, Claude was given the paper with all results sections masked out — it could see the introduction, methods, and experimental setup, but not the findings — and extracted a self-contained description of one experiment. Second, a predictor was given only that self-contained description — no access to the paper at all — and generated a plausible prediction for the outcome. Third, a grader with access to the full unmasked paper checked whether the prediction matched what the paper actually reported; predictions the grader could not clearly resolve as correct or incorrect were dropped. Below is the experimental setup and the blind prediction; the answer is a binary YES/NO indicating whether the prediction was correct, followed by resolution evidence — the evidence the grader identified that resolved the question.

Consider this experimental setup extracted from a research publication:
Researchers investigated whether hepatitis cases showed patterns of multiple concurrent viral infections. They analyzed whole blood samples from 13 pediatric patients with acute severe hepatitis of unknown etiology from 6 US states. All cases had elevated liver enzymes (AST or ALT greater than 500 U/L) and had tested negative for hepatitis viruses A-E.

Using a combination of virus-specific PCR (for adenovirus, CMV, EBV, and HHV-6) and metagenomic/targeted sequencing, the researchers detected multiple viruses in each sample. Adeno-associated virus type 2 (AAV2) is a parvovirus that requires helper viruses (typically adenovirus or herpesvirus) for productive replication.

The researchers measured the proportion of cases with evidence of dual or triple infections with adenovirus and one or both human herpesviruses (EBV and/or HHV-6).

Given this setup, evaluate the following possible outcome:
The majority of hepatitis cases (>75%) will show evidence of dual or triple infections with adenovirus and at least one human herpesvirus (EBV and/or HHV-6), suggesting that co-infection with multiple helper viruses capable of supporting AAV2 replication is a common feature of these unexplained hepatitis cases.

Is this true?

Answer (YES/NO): YES